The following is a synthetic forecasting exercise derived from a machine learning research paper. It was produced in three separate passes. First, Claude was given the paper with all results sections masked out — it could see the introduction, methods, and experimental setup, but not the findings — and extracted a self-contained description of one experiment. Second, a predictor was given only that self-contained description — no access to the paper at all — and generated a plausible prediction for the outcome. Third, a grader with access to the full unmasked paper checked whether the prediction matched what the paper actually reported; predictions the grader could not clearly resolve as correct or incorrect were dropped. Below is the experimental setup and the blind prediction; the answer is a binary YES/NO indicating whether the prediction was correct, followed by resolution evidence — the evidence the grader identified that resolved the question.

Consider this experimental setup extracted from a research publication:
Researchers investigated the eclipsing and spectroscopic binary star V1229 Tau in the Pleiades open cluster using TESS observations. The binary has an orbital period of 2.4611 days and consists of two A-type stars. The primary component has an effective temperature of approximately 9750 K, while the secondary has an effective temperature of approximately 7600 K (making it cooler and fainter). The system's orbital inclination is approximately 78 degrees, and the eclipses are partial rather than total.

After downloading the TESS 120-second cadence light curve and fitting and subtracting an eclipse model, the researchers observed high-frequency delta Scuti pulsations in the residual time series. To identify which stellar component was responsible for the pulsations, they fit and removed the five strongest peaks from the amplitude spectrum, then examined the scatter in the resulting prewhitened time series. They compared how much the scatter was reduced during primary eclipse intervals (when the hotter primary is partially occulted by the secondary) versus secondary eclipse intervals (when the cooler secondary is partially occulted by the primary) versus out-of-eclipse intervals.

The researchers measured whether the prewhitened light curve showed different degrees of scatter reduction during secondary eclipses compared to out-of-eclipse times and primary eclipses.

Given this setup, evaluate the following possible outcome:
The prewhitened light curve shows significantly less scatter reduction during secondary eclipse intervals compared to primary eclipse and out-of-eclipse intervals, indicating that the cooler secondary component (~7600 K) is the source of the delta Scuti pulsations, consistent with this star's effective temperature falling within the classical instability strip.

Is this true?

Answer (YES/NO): YES